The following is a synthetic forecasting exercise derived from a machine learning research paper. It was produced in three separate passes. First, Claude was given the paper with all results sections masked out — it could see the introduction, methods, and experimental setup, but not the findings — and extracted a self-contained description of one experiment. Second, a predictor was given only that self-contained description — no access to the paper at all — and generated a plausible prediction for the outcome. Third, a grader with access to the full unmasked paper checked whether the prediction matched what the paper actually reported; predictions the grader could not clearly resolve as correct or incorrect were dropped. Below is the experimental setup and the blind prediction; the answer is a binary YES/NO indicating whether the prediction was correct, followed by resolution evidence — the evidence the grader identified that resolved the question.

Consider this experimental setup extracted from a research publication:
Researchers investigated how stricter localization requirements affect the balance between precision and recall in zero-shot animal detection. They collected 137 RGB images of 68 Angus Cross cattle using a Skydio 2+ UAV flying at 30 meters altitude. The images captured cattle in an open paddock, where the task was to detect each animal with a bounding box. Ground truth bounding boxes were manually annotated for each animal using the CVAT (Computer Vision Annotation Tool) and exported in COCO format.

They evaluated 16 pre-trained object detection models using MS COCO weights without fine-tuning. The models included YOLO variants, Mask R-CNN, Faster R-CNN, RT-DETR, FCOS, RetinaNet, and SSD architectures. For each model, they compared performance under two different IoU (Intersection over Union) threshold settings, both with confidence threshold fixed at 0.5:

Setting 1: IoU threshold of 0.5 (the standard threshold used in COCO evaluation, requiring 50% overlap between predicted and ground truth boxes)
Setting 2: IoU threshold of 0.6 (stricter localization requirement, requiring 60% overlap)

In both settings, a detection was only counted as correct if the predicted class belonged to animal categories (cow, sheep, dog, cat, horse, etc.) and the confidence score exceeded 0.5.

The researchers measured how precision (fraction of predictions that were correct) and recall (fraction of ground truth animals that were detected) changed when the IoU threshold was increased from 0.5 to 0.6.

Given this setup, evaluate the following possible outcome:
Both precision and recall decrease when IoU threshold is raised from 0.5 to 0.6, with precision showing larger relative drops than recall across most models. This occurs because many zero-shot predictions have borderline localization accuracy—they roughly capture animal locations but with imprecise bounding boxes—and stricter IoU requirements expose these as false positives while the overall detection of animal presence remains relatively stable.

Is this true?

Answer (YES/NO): NO